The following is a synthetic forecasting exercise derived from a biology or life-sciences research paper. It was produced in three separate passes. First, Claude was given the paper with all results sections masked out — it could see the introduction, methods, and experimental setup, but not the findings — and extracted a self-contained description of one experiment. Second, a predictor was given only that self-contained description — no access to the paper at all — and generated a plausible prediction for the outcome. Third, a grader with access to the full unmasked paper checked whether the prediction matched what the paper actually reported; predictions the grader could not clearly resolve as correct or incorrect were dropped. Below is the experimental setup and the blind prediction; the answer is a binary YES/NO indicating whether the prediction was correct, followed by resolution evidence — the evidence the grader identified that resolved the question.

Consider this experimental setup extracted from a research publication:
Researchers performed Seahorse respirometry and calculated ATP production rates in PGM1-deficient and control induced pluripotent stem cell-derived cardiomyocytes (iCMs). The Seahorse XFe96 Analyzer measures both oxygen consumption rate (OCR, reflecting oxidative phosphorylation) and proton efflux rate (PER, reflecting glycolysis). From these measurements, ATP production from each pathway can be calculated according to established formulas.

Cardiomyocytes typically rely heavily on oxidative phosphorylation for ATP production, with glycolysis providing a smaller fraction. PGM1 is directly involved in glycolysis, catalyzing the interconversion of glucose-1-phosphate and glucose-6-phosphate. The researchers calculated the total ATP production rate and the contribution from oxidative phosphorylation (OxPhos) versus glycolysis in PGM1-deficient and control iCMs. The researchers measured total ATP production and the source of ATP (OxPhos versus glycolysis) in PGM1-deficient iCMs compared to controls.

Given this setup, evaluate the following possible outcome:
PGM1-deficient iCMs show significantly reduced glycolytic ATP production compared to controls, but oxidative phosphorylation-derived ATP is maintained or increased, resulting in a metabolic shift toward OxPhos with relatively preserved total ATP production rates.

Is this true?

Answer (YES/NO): NO